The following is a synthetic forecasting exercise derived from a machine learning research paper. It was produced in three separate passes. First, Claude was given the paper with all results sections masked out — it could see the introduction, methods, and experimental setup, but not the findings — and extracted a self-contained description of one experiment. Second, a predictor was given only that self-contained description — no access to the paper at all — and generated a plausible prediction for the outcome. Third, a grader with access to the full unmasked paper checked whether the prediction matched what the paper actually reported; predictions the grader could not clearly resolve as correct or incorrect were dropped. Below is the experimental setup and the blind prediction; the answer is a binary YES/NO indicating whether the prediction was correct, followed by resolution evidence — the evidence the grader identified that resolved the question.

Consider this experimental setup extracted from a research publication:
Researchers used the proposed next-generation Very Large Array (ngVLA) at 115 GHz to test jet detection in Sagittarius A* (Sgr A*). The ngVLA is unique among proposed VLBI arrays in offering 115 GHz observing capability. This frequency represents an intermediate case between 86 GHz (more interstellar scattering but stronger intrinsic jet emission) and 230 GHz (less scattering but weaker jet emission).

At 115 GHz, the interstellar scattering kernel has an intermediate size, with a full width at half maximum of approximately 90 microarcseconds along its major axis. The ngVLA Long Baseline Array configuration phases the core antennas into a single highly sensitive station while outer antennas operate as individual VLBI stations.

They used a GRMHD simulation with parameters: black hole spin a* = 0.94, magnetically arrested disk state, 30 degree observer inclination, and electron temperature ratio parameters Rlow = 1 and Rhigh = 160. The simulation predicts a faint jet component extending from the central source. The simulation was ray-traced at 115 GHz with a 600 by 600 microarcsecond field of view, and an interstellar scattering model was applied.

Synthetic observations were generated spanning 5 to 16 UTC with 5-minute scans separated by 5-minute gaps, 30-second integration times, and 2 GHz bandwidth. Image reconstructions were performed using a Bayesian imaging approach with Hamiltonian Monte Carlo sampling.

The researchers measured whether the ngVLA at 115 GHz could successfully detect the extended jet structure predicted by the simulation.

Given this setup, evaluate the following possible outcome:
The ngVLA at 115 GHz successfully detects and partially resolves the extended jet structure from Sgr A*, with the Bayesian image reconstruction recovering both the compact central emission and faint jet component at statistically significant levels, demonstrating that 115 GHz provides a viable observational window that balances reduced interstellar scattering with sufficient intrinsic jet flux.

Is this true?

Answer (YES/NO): YES